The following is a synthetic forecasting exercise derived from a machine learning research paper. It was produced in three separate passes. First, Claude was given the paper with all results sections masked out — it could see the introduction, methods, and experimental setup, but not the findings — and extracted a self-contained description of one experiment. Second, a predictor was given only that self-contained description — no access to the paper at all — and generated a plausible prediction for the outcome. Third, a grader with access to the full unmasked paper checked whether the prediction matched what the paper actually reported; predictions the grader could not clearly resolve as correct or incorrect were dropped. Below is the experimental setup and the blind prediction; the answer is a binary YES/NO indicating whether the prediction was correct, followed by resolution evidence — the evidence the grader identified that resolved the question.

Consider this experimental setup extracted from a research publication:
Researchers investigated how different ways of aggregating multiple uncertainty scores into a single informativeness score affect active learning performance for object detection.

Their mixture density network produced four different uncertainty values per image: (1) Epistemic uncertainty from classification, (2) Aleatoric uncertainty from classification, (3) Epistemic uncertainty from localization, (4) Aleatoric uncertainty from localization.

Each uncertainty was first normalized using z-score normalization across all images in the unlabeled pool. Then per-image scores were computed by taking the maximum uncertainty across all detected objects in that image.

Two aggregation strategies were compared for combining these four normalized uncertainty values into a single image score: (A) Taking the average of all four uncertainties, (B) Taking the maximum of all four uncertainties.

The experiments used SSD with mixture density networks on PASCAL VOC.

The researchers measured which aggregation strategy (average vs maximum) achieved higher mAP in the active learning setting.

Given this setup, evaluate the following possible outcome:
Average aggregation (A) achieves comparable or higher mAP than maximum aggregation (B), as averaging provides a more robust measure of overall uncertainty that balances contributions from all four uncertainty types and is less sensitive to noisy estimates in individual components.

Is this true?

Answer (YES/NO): NO